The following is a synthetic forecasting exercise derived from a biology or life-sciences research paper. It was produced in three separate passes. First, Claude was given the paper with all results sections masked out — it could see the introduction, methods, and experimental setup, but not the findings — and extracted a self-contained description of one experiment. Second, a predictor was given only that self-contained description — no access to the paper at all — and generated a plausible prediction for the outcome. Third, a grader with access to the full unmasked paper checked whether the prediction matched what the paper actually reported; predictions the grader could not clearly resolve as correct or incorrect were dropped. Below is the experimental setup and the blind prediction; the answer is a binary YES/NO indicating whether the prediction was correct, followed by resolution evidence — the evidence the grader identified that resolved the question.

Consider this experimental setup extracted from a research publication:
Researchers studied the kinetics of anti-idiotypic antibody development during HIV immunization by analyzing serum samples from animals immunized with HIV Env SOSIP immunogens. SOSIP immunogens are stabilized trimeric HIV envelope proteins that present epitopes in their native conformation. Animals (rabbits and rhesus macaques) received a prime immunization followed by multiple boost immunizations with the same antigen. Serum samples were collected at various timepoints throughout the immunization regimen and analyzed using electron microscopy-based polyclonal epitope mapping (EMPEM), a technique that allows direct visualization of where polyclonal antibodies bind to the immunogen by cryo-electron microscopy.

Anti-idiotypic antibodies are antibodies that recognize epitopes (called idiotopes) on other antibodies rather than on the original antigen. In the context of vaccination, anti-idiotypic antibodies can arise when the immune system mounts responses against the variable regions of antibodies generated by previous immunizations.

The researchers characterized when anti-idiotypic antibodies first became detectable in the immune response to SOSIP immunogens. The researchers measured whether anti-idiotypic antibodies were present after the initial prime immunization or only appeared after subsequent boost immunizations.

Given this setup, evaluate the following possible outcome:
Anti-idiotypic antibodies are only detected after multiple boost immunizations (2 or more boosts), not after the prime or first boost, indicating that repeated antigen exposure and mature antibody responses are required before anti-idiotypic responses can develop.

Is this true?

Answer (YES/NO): YES